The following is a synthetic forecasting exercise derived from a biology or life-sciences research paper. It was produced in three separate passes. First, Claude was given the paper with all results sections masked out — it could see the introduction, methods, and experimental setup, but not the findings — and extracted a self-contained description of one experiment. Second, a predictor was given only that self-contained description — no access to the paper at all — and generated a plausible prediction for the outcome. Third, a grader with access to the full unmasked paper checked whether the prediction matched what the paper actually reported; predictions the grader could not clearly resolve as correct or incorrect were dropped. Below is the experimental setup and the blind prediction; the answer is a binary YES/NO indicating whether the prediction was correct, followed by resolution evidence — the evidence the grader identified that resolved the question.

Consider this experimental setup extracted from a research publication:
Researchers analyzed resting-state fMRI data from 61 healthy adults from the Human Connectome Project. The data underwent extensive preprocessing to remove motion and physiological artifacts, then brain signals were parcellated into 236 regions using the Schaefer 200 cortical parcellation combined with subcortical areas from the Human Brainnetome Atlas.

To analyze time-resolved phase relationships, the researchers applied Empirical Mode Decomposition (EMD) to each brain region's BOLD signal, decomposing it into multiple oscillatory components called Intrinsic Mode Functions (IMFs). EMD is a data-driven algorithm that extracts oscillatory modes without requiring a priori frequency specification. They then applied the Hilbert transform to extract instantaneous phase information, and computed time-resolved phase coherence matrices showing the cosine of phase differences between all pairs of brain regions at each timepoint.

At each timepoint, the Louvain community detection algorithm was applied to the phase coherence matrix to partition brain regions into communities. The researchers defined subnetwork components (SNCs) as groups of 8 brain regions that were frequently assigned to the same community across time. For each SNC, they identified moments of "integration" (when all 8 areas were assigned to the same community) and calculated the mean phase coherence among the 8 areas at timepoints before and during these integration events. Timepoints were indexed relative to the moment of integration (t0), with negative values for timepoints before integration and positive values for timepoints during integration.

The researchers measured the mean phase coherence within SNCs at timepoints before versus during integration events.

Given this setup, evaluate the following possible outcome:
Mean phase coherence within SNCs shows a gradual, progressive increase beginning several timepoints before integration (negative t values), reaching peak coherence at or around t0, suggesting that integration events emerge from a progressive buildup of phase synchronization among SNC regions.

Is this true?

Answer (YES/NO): YES